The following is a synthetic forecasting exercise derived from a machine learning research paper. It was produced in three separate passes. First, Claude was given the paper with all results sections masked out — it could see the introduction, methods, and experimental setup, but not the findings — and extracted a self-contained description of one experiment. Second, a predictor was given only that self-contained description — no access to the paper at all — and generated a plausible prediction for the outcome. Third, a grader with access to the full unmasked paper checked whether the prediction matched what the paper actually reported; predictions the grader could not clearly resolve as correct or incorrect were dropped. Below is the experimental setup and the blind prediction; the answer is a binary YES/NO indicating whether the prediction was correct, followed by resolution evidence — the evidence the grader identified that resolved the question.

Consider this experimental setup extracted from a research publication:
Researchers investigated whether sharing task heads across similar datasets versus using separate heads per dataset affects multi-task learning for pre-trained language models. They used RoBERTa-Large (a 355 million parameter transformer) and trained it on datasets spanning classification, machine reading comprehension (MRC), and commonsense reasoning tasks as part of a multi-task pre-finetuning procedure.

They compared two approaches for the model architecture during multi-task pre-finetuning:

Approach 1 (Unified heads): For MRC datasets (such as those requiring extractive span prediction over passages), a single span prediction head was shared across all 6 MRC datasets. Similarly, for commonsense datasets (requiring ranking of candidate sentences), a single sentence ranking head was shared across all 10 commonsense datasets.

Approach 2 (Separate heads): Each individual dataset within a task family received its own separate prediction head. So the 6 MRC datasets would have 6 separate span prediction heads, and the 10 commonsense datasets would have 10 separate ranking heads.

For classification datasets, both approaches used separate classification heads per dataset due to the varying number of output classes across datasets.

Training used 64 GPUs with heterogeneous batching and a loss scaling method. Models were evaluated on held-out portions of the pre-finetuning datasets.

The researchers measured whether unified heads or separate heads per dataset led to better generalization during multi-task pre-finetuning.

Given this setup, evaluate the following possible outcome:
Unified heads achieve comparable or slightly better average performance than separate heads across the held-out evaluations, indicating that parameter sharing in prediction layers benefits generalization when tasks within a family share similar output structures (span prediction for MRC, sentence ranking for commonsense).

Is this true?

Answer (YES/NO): NO